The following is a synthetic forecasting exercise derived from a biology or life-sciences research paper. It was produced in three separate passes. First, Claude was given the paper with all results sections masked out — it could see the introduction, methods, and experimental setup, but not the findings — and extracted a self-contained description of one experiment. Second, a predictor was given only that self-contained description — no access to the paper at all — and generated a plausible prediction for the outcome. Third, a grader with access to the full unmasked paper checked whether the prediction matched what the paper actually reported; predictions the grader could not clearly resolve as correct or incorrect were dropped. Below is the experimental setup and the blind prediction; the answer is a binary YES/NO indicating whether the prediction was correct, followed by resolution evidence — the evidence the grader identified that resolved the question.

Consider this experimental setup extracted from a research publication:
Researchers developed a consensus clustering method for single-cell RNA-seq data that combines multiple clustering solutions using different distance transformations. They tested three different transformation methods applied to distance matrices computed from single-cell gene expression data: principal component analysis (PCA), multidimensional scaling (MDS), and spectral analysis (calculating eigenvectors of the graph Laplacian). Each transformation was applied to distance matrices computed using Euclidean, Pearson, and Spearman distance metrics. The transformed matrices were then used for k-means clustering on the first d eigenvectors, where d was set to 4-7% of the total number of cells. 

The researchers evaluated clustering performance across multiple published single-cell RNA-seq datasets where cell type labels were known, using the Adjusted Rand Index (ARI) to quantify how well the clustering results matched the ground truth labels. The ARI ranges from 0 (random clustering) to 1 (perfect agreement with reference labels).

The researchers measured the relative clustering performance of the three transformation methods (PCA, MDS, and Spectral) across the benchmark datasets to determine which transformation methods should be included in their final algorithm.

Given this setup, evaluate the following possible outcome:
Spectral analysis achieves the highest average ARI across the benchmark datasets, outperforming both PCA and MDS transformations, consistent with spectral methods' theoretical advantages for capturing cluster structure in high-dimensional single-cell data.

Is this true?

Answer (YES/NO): NO